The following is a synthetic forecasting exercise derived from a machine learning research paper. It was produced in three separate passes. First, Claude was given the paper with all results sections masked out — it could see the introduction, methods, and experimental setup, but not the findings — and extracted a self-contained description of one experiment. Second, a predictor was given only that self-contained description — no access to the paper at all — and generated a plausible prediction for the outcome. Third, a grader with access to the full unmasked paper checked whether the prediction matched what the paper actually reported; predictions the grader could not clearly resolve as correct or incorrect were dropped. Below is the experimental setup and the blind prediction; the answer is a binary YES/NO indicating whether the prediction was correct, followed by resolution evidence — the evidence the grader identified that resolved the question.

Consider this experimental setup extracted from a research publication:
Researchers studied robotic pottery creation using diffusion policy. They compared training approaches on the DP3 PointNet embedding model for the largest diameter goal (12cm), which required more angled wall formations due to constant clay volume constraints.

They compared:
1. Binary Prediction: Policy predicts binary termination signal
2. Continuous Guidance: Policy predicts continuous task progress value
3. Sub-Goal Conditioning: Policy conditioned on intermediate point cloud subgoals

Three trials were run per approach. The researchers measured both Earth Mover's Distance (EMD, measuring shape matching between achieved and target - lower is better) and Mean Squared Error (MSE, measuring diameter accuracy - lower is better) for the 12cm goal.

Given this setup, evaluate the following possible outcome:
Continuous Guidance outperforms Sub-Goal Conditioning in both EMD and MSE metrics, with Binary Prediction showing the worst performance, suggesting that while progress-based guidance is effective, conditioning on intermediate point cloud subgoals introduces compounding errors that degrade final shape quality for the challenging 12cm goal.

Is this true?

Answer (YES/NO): NO